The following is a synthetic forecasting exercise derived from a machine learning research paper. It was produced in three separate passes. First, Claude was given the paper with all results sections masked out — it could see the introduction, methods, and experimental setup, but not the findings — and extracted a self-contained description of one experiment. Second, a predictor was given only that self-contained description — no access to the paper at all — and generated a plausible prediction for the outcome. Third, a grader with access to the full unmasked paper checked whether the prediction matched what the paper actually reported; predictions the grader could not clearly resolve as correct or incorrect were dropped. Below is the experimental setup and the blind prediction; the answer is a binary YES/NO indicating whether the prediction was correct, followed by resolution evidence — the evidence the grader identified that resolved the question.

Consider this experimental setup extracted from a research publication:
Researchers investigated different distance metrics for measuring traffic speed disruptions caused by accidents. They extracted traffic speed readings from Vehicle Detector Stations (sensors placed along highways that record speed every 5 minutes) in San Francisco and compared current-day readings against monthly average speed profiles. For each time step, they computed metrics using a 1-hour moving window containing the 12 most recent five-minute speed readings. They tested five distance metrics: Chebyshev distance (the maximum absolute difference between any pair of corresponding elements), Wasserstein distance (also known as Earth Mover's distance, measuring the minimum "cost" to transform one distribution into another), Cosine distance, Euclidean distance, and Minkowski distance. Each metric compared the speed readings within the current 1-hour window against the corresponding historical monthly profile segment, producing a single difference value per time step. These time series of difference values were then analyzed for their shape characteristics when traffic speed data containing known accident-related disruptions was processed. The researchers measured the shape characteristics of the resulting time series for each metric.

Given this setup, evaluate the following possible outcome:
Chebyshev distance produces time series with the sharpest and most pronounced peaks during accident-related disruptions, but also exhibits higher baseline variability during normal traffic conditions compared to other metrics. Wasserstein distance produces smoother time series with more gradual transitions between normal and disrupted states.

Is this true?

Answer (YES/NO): NO